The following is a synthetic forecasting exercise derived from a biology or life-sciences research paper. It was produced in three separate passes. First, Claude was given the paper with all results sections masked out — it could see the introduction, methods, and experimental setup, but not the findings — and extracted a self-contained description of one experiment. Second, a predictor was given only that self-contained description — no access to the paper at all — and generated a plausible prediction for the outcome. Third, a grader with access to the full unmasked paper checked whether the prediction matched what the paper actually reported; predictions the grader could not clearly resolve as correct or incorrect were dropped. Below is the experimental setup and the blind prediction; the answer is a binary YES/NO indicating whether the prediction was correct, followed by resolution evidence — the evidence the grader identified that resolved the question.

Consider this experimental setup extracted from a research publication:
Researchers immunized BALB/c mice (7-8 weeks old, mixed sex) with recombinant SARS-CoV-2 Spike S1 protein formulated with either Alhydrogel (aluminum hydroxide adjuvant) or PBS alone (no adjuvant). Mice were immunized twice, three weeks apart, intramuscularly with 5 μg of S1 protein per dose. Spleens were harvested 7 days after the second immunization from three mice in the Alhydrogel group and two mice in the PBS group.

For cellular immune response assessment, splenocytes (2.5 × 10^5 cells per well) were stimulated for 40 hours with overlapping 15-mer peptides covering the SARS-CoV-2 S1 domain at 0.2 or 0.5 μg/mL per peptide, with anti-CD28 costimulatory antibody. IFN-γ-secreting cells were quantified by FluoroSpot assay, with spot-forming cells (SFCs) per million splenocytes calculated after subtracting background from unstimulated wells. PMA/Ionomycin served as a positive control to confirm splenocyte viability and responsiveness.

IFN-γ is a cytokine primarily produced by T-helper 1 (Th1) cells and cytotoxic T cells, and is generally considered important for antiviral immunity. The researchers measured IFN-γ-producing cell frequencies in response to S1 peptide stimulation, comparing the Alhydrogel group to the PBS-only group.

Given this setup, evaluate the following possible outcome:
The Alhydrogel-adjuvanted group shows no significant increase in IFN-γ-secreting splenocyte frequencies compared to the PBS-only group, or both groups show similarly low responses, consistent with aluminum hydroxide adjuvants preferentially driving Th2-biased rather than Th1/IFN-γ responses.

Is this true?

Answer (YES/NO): YES